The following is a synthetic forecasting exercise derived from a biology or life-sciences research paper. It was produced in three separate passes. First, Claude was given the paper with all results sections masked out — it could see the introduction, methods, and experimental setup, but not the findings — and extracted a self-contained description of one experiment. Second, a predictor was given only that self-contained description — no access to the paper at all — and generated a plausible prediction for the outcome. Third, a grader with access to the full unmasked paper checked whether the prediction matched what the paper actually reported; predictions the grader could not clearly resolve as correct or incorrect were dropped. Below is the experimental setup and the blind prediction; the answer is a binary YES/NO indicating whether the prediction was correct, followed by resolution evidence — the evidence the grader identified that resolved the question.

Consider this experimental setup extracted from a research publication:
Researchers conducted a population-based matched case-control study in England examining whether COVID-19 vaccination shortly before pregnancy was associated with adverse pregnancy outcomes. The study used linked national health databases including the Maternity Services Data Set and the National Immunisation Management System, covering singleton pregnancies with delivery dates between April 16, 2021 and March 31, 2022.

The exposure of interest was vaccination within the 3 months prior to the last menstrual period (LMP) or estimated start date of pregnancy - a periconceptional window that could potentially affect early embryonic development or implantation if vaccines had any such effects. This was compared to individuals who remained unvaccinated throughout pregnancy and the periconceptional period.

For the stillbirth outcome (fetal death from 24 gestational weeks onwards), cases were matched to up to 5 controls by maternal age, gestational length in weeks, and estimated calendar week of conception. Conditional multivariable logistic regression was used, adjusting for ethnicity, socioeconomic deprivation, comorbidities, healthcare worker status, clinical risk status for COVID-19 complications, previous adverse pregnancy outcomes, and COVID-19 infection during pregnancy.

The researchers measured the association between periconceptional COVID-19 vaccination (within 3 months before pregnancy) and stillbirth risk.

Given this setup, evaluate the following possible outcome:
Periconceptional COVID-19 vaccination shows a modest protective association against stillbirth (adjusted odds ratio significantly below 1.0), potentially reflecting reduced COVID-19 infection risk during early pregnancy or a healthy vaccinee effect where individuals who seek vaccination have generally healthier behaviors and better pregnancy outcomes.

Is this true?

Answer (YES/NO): NO